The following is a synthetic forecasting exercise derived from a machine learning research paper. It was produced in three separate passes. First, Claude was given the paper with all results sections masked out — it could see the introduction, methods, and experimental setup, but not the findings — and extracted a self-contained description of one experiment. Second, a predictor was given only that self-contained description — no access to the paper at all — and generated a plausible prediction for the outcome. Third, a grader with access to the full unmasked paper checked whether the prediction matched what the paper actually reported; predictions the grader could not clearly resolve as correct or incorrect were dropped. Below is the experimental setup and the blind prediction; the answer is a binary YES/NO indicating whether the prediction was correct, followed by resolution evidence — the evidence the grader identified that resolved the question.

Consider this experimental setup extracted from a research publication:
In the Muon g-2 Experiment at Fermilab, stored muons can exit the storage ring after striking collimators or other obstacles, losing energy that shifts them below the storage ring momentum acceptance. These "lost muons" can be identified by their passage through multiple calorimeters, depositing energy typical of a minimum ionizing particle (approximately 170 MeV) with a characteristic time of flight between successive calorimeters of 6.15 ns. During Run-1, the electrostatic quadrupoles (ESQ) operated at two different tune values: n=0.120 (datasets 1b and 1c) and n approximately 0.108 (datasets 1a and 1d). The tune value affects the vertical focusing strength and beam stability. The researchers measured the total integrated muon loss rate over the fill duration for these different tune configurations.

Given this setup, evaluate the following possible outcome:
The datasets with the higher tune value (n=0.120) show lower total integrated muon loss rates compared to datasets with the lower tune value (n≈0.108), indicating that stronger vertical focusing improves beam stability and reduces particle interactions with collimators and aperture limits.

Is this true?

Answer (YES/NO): YES